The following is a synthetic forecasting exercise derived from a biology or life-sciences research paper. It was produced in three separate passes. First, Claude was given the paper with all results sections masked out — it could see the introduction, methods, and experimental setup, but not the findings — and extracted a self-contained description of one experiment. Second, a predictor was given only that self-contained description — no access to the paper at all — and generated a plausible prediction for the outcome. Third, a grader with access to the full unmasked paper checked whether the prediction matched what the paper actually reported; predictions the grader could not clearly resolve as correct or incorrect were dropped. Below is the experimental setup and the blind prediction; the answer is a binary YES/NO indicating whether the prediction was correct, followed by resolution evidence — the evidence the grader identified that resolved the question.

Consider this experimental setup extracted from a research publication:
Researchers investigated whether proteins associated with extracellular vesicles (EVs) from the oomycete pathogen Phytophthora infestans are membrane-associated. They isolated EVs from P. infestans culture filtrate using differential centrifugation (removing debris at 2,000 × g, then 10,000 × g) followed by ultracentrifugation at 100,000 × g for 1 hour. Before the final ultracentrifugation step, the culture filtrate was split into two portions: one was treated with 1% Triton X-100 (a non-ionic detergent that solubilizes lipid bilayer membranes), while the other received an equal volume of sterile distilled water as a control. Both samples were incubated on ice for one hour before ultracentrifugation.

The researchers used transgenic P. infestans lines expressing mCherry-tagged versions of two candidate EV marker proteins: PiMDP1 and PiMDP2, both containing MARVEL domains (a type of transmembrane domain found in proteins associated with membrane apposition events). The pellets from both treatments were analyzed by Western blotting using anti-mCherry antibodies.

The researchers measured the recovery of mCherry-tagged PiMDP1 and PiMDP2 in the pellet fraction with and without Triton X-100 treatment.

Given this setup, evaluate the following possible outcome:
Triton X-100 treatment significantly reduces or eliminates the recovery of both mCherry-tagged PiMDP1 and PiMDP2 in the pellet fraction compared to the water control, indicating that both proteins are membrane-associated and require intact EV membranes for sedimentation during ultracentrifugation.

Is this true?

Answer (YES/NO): YES